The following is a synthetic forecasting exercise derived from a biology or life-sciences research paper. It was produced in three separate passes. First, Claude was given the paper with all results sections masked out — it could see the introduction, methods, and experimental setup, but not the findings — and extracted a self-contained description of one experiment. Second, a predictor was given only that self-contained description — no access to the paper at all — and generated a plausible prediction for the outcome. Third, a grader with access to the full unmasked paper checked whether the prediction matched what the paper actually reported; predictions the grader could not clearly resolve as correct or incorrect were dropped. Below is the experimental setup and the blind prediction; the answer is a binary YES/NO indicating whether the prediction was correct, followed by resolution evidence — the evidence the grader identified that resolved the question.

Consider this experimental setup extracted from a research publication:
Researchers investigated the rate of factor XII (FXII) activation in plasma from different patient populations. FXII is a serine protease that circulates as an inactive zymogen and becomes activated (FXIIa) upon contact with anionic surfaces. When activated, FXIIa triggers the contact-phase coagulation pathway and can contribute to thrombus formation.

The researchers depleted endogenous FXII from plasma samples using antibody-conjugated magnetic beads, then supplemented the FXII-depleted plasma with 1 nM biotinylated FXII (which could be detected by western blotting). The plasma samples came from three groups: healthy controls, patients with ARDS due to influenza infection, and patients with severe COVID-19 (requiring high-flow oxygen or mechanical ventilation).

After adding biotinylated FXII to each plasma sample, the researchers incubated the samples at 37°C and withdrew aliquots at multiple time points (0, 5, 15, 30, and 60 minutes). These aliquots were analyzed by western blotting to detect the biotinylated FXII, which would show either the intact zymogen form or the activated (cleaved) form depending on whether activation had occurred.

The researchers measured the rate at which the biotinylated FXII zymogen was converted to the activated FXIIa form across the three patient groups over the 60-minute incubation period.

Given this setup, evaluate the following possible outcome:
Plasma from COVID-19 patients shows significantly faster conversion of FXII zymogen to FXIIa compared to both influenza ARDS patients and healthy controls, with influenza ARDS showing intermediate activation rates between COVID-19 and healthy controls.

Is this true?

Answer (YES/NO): NO